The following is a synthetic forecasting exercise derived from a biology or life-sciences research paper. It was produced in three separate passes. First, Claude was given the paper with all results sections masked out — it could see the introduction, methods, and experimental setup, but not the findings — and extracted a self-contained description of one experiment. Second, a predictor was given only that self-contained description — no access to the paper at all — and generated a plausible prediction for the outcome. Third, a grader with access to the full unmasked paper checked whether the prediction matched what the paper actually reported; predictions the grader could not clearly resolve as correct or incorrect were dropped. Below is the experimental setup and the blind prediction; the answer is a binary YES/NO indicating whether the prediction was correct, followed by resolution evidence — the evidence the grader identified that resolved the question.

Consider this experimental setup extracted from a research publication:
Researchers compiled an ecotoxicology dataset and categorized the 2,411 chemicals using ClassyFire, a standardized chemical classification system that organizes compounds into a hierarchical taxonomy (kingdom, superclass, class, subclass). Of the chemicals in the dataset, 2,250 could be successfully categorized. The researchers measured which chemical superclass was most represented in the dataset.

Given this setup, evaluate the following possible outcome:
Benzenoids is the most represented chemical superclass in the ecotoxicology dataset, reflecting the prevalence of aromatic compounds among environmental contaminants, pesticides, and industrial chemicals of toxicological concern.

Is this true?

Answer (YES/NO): YES